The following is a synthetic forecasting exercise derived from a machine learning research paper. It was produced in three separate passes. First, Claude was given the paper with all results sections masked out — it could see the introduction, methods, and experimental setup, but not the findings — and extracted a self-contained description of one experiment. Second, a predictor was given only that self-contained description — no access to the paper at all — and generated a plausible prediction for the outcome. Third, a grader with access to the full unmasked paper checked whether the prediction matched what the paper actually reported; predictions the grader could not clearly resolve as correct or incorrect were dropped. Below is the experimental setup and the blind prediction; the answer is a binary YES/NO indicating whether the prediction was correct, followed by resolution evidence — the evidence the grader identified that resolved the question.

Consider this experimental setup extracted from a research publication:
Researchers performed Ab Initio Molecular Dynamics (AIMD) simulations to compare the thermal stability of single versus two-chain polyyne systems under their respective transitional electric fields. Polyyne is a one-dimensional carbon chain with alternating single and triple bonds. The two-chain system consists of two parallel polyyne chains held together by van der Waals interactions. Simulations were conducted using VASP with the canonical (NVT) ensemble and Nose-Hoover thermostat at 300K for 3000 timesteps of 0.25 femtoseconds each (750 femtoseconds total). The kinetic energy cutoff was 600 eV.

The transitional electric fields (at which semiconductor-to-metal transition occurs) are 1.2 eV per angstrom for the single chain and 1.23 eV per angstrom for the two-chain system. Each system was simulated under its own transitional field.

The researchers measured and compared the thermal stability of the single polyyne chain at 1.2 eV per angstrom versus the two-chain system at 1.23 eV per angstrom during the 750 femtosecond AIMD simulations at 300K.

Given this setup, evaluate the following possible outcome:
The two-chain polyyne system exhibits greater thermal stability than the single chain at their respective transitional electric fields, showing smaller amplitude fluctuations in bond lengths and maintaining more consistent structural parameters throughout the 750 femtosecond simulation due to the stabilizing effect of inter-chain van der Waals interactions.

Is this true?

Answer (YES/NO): NO